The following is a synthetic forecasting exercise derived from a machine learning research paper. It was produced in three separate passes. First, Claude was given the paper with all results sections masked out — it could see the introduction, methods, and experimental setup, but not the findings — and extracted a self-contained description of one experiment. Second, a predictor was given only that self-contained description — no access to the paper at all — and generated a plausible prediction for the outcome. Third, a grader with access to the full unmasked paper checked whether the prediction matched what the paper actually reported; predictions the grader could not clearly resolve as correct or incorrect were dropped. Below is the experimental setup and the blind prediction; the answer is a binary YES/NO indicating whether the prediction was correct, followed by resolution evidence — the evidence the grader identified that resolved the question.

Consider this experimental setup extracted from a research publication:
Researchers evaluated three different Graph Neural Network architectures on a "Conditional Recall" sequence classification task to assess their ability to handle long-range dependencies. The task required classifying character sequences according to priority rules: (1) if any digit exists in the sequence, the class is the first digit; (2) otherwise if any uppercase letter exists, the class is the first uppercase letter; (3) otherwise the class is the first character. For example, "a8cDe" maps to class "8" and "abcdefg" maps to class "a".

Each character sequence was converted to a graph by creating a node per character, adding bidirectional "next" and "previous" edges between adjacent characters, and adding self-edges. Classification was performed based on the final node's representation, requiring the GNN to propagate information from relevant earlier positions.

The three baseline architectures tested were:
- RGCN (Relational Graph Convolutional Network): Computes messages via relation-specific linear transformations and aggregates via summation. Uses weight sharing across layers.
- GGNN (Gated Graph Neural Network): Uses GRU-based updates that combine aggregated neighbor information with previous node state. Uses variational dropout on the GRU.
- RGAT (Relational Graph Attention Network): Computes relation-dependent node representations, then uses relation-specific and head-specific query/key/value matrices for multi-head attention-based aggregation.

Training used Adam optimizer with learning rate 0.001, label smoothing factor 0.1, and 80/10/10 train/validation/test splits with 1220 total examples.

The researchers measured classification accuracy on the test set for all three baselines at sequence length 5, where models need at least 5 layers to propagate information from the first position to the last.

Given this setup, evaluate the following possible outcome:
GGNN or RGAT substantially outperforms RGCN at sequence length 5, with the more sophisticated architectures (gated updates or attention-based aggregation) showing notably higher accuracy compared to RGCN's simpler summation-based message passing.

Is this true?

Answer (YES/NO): NO